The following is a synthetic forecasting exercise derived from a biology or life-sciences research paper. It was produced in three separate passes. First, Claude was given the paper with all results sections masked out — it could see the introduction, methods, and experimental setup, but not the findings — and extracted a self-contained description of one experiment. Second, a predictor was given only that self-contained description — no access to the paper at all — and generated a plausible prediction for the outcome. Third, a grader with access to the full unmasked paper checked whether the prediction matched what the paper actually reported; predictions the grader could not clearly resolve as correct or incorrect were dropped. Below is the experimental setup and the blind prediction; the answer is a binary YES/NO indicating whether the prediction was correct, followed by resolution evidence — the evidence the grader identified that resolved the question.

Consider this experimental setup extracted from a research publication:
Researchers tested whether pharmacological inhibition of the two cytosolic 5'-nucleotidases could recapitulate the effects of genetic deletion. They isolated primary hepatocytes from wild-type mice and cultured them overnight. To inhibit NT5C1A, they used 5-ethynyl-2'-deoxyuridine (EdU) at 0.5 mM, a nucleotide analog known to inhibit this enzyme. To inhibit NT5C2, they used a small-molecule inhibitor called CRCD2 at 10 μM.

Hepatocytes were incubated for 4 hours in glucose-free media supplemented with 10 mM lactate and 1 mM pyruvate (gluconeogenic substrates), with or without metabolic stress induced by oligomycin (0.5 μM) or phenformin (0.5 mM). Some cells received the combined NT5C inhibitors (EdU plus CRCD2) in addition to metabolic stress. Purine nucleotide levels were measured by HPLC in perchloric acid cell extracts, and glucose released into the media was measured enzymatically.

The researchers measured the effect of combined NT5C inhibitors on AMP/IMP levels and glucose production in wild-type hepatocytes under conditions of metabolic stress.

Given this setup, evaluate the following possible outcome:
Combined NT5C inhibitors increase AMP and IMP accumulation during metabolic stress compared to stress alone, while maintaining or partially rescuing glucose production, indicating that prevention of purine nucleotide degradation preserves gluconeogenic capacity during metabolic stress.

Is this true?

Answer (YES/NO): NO